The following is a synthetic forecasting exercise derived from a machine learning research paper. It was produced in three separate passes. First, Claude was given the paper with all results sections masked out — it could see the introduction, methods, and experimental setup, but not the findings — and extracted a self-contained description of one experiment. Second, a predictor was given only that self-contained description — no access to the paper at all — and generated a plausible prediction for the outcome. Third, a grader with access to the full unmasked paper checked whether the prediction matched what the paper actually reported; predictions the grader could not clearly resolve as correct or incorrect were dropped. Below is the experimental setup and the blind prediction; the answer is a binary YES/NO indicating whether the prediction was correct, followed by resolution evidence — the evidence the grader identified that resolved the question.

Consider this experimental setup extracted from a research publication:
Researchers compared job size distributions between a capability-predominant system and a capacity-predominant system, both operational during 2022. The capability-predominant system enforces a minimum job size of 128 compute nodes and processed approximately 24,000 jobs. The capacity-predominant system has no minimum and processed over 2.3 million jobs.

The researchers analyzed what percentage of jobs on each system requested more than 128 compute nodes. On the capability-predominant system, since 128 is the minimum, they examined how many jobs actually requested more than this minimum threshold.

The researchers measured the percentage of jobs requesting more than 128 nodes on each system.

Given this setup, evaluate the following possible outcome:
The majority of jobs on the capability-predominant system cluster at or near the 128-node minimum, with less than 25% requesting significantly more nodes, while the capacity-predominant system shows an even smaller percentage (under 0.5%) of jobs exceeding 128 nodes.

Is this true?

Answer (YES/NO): NO